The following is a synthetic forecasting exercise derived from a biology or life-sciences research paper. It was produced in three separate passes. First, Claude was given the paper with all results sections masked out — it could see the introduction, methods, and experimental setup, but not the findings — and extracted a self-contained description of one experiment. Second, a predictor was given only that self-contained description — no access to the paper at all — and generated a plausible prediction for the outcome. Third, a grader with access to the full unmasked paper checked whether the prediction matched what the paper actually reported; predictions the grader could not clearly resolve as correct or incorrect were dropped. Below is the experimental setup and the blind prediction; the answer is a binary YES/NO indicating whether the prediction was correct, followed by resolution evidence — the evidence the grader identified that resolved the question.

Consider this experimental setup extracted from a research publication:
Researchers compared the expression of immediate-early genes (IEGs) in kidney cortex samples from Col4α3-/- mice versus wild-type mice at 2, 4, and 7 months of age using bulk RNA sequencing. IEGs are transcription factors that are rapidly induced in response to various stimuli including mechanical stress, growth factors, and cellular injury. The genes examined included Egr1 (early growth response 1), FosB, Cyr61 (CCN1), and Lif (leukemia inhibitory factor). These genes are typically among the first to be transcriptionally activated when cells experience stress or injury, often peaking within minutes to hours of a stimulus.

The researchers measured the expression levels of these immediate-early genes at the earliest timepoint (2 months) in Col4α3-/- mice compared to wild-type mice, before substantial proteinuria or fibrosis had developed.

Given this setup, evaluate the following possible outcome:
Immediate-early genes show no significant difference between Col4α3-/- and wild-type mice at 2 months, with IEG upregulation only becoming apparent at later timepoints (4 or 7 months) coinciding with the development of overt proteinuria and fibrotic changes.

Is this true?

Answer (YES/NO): YES